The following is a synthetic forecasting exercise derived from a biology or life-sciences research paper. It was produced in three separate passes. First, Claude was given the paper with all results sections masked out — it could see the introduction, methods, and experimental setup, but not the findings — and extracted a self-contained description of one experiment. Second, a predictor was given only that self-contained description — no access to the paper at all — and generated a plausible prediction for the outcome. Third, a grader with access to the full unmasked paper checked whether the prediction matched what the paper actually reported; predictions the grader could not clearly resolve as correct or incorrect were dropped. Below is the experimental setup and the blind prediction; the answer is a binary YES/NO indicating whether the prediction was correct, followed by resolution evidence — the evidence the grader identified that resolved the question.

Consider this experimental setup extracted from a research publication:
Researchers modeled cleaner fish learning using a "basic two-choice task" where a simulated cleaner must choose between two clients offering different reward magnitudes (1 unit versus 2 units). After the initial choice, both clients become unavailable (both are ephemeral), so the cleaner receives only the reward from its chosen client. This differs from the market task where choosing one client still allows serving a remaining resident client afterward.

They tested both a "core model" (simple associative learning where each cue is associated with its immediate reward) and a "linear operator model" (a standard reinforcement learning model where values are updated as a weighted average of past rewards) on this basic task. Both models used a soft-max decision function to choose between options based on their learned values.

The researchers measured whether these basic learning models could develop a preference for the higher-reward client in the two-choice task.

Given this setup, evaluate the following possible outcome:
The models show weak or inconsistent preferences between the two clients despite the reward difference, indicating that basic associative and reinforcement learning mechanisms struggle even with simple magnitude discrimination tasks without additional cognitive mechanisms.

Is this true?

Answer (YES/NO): NO